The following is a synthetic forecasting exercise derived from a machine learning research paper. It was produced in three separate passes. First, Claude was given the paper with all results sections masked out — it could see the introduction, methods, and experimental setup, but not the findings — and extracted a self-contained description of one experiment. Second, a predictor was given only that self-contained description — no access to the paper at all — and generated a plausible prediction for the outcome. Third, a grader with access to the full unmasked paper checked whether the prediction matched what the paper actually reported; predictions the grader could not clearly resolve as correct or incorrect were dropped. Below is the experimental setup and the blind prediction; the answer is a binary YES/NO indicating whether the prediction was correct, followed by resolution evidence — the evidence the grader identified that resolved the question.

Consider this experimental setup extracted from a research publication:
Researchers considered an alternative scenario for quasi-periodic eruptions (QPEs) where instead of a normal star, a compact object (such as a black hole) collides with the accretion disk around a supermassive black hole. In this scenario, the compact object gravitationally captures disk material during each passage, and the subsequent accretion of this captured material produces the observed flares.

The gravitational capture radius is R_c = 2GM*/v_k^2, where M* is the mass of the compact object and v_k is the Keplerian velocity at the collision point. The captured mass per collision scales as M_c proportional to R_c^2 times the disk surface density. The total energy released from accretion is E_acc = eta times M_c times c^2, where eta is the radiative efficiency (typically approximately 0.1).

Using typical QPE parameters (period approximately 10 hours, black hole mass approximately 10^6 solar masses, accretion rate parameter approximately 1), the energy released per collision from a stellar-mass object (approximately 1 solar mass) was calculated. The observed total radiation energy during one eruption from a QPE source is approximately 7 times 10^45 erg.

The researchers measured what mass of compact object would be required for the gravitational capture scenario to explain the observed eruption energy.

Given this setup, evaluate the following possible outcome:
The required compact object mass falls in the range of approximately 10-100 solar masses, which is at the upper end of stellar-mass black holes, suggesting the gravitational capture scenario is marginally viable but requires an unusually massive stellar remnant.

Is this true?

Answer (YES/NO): NO